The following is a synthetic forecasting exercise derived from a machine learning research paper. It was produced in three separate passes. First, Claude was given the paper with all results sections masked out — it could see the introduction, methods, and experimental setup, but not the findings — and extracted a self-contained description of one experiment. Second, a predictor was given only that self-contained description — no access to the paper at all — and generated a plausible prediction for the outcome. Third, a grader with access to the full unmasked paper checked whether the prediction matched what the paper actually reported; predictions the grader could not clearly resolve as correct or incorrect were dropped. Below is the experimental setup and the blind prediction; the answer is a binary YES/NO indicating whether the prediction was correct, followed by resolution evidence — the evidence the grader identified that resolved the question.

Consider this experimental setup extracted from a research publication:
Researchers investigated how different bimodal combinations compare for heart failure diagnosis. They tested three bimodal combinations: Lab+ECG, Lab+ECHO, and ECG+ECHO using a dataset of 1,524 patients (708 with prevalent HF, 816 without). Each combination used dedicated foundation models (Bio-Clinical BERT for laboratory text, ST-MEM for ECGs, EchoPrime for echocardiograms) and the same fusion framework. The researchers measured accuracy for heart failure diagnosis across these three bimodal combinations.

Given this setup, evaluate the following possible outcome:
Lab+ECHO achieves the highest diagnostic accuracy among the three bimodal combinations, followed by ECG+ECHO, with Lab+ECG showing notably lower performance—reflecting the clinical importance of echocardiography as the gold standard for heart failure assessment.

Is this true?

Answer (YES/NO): NO